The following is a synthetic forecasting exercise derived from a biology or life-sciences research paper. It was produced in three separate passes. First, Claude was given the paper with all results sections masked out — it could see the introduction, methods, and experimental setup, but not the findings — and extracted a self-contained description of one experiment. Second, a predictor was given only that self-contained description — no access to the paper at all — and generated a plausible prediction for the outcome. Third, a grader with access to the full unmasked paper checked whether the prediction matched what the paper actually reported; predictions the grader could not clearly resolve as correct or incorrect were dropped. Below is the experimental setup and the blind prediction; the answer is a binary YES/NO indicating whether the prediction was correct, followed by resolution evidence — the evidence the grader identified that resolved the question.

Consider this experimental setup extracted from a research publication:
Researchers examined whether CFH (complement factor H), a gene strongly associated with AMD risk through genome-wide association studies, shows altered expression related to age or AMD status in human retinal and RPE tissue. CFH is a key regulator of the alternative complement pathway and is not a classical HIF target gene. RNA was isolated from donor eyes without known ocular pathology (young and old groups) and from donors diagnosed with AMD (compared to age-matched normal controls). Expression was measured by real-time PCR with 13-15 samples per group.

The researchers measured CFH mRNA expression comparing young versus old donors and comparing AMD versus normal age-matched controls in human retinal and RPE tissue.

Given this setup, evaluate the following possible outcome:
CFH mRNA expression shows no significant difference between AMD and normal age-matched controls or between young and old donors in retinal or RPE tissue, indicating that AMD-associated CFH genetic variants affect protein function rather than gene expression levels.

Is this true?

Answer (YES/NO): NO